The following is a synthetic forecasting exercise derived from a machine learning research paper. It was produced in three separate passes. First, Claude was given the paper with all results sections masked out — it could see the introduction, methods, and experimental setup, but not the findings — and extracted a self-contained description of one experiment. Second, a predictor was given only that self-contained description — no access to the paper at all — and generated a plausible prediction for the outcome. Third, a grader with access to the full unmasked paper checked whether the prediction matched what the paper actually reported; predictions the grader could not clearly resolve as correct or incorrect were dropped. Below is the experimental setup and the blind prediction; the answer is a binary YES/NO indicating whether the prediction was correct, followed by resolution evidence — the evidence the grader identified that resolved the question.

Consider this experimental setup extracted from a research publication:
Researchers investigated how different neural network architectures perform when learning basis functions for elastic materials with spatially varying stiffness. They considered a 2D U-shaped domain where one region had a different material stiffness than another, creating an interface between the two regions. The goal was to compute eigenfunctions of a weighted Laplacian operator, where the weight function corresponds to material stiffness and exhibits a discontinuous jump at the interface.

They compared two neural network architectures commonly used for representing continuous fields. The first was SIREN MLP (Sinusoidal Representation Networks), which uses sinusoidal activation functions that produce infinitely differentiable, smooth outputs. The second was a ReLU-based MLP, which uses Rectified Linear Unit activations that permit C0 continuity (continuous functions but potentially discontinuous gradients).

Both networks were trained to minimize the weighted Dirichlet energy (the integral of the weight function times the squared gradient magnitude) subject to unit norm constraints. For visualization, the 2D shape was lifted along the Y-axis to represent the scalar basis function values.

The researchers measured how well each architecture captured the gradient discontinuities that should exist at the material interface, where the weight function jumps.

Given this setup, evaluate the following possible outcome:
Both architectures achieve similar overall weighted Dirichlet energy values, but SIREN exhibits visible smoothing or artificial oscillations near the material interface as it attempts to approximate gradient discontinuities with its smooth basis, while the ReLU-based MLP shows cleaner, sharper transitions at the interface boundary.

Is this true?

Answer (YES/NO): NO